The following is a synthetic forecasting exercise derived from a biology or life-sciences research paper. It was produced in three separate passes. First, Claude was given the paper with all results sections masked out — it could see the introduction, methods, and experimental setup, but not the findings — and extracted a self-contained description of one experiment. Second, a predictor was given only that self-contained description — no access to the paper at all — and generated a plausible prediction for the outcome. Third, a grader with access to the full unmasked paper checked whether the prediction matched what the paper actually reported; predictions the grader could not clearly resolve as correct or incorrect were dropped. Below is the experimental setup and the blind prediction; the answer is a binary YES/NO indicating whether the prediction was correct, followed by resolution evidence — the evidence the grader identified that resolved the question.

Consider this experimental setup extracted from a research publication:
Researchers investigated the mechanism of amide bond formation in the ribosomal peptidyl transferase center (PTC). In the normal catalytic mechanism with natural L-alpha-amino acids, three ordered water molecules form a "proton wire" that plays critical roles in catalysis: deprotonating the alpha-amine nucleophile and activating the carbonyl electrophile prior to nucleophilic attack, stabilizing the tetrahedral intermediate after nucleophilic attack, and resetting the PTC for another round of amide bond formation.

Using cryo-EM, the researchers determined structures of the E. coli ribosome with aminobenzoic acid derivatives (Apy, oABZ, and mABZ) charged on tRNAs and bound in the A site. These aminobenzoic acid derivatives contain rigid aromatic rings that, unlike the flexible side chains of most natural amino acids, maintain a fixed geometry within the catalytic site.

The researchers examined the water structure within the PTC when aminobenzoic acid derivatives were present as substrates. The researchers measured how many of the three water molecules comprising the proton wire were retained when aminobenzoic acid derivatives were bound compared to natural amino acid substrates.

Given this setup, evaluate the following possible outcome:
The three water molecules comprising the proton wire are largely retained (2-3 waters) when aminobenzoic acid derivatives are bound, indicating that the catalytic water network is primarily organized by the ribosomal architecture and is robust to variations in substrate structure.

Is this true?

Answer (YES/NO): NO